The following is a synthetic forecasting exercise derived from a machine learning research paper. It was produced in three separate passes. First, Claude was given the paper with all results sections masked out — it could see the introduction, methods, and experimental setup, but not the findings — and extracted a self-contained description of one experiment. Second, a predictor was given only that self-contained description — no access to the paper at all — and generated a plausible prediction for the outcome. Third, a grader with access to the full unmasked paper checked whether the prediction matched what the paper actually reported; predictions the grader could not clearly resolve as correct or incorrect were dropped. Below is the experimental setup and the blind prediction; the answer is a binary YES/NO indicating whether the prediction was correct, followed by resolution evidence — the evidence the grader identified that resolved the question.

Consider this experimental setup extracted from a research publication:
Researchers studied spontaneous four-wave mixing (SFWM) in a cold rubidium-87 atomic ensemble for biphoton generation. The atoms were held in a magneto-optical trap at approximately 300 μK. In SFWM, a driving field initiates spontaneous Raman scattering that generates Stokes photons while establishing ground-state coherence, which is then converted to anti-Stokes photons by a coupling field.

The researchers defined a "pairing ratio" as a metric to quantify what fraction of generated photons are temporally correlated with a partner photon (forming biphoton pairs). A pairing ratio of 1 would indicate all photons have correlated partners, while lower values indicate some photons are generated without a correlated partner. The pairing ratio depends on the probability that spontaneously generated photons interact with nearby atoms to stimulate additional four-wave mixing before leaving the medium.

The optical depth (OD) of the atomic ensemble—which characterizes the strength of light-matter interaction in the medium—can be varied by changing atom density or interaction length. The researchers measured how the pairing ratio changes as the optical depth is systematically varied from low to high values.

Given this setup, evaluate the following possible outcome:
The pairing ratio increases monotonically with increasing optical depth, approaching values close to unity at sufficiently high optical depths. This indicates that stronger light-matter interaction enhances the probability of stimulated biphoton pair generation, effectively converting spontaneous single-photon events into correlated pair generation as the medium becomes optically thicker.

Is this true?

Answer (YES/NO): YES